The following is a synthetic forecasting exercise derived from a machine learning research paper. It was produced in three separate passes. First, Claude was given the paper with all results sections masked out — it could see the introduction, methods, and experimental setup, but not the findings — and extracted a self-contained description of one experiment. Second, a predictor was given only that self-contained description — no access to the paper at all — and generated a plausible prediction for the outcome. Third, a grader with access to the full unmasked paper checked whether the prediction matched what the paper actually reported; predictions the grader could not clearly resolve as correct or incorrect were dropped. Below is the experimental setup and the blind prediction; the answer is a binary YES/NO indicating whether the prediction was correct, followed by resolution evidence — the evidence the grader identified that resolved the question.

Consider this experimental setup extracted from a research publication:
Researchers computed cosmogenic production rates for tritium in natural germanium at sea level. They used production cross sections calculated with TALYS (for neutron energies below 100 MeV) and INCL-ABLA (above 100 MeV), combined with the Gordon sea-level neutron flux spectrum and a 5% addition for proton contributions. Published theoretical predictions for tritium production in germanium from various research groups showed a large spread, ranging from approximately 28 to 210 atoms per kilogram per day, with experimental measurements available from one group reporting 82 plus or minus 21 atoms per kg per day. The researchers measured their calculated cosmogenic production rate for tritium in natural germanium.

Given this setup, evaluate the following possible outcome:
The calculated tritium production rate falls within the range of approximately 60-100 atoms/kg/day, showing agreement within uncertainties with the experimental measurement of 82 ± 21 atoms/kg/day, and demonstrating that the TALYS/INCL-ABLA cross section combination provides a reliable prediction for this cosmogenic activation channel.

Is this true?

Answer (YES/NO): YES